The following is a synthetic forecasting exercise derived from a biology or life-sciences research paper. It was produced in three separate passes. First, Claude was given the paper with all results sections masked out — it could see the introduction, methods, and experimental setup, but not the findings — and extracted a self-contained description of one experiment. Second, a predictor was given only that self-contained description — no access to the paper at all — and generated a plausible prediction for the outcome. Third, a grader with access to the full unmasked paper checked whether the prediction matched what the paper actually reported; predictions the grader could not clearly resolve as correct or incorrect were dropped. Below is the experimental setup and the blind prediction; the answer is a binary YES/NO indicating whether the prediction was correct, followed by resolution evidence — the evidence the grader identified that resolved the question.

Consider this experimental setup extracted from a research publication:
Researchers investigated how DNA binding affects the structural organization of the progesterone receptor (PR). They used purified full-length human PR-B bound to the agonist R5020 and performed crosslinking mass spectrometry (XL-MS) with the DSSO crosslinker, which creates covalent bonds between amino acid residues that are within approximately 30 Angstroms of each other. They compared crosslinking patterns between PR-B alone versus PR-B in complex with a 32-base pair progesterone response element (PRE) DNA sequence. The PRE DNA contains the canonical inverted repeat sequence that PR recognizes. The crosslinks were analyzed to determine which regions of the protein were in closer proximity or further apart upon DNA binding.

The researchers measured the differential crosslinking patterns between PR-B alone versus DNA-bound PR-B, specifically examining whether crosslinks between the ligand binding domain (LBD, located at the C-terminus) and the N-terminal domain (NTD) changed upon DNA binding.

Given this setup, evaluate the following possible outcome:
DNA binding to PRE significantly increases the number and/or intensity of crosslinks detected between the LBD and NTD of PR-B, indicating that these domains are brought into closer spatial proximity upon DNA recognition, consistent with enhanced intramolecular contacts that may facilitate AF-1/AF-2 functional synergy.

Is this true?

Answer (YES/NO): NO